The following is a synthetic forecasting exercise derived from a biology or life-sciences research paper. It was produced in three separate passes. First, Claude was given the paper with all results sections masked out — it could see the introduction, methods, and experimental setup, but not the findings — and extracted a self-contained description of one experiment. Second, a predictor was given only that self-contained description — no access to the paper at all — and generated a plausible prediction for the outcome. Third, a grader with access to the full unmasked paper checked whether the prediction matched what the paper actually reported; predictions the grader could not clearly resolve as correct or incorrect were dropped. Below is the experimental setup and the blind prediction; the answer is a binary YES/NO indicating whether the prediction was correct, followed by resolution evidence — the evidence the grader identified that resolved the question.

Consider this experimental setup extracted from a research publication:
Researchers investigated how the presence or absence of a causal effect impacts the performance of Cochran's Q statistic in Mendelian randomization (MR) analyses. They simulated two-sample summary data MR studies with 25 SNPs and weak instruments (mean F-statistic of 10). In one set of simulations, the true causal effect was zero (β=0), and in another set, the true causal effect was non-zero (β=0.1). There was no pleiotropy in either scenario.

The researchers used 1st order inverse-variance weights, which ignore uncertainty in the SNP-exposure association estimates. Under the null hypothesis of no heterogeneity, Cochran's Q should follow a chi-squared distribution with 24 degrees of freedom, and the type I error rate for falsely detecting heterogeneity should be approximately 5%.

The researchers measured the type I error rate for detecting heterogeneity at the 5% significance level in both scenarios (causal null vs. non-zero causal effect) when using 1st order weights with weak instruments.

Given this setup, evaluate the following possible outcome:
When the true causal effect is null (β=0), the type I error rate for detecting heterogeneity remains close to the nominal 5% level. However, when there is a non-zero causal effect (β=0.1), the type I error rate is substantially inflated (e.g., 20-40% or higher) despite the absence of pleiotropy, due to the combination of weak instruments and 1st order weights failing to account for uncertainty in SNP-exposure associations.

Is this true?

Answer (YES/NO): YES